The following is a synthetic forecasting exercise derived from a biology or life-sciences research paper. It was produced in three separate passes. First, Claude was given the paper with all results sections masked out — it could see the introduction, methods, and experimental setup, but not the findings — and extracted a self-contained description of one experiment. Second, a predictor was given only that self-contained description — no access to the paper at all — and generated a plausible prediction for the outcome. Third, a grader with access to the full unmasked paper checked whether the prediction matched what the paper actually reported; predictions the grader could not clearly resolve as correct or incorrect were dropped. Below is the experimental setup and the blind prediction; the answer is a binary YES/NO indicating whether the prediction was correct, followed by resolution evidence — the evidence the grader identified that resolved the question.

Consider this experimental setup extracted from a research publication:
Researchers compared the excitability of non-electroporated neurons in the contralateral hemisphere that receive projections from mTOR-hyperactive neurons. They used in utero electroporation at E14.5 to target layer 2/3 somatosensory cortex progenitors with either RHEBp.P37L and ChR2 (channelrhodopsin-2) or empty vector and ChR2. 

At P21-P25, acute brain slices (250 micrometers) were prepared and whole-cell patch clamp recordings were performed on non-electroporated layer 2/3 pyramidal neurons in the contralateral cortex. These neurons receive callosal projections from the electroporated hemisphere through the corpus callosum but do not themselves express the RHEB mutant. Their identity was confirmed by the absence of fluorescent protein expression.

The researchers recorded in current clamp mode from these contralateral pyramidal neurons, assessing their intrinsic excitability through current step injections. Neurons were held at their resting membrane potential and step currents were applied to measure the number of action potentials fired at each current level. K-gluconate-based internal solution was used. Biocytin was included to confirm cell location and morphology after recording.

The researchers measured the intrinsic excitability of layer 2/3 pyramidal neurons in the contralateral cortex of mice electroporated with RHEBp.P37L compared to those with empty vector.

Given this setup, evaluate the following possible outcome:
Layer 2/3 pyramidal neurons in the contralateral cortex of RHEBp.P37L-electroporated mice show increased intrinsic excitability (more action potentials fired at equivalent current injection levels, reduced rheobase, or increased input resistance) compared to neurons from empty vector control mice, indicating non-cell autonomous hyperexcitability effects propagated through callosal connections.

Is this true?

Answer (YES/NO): YES